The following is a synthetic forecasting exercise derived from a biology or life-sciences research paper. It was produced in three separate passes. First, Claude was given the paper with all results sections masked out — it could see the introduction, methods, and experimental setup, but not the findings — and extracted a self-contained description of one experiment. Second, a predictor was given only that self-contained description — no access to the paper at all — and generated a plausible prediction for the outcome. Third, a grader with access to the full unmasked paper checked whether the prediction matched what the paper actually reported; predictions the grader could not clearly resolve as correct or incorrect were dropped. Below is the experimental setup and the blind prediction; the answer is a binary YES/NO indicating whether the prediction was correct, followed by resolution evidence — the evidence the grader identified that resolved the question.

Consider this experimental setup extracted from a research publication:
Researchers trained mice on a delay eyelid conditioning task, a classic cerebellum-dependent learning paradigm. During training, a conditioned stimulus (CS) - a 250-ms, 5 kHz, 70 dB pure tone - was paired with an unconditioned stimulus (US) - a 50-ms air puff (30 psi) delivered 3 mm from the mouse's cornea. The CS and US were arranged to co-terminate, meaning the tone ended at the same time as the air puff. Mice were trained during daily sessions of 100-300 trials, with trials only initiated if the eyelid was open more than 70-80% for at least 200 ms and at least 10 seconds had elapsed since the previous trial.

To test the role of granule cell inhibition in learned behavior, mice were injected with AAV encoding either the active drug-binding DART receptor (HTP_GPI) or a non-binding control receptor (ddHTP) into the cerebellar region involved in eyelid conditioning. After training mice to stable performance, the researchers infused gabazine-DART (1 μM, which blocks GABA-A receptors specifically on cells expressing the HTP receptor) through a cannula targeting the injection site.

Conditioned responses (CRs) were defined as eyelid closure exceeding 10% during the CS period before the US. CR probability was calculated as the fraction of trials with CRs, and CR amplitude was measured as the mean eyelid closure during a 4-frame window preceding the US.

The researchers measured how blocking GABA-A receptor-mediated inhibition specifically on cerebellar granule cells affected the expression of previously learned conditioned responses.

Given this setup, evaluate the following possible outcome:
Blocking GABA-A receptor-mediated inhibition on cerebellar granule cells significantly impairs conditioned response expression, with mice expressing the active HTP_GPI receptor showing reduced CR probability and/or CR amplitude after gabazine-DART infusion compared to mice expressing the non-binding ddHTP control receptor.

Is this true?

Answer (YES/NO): YES